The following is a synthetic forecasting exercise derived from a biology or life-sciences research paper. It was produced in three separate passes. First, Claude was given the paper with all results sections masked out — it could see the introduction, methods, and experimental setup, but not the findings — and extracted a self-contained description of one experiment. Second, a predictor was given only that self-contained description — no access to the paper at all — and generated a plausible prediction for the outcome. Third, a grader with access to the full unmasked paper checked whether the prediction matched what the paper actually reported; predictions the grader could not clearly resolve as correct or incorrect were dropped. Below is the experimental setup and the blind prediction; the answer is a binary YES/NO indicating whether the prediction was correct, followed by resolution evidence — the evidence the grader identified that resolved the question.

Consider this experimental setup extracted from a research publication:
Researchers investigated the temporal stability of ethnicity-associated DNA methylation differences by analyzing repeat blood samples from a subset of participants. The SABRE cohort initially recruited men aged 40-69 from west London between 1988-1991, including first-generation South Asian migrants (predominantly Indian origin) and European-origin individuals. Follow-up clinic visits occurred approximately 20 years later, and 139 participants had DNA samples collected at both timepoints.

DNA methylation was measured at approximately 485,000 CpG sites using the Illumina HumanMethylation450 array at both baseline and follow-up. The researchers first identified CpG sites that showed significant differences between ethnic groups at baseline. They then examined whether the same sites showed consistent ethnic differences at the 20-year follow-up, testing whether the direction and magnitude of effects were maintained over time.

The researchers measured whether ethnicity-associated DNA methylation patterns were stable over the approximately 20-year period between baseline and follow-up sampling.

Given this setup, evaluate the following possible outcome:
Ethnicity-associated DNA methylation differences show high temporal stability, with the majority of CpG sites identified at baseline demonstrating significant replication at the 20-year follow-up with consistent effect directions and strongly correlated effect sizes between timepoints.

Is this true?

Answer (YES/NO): YES